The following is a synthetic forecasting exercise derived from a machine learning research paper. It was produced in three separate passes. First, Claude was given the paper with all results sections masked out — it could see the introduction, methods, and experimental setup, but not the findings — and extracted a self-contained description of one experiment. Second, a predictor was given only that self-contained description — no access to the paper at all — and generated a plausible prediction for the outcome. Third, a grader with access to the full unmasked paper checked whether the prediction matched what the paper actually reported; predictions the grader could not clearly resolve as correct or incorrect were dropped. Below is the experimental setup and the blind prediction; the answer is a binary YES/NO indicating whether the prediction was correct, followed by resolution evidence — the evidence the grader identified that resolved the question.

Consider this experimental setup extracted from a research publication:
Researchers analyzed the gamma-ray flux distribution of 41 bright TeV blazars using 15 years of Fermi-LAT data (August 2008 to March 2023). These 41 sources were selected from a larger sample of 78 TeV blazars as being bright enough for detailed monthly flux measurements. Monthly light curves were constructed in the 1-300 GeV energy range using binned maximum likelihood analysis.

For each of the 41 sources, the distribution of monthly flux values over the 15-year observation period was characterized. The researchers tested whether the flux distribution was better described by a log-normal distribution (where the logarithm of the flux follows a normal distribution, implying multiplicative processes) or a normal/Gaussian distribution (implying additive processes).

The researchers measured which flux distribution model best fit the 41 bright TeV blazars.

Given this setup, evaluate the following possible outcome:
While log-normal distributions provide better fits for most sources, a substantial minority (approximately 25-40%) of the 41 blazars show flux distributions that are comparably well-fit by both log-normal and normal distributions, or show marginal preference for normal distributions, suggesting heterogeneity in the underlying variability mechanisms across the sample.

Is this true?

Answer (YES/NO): NO